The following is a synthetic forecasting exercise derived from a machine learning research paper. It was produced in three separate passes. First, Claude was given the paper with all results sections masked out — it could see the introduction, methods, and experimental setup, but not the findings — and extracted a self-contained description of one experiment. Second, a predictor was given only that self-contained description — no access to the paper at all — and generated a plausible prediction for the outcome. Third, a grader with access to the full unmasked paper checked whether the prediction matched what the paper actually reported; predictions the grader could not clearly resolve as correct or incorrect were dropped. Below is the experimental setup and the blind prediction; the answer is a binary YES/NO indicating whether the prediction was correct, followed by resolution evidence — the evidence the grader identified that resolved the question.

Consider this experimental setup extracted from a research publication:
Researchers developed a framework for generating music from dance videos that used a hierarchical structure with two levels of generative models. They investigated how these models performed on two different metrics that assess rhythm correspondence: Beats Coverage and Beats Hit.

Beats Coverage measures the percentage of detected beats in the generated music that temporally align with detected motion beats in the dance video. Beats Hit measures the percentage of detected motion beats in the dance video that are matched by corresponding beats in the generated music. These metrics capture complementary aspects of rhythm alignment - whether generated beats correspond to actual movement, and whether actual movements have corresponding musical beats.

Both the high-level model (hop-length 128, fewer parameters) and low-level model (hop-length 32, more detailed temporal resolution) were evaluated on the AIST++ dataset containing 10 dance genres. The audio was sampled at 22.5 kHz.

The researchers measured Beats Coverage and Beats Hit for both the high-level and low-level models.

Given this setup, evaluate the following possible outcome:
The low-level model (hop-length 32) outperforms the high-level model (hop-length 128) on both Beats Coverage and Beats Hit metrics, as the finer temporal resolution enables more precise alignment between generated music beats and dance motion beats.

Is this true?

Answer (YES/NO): YES